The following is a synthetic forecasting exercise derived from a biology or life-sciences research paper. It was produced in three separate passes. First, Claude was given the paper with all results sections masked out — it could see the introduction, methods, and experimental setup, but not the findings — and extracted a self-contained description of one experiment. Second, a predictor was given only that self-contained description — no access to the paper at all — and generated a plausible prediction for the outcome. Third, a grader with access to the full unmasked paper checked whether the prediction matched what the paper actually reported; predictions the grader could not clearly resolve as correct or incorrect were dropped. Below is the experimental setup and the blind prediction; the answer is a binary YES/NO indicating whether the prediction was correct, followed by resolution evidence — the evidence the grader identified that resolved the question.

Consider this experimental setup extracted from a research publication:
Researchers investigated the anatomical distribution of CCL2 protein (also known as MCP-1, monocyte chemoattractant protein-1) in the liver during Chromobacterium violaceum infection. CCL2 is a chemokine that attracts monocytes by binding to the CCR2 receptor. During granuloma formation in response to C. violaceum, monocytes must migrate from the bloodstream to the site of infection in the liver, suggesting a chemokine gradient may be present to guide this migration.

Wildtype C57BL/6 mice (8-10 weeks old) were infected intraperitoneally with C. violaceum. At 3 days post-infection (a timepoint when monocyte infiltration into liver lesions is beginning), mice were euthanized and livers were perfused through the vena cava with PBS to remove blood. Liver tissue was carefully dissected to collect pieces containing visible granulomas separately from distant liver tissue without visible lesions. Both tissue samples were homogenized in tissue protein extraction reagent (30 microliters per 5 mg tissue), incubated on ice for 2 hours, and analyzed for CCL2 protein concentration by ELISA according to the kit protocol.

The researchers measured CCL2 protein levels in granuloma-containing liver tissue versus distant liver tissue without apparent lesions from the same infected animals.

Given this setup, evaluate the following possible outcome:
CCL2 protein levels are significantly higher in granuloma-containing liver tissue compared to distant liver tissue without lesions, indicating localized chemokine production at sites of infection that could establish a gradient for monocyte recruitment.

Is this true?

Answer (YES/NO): NO